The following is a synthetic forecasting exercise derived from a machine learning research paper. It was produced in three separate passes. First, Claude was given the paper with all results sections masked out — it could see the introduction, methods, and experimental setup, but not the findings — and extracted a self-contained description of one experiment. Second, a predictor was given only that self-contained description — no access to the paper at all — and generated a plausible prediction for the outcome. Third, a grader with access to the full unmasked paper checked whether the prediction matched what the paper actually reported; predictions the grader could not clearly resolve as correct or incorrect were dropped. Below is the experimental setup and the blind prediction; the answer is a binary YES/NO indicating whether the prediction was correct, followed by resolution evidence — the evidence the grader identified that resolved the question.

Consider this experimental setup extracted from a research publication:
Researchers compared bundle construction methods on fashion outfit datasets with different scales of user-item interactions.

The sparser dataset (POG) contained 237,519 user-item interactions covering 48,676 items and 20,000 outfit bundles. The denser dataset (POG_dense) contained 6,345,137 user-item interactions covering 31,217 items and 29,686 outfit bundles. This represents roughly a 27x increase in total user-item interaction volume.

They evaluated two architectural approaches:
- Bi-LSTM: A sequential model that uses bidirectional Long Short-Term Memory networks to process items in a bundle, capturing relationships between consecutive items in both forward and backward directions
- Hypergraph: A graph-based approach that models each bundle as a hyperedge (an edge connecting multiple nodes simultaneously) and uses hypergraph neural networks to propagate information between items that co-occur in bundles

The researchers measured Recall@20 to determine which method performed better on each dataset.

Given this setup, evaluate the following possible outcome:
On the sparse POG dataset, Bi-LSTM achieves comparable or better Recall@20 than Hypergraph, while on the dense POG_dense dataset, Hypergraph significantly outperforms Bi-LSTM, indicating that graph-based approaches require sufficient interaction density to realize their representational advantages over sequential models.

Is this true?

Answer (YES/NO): NO